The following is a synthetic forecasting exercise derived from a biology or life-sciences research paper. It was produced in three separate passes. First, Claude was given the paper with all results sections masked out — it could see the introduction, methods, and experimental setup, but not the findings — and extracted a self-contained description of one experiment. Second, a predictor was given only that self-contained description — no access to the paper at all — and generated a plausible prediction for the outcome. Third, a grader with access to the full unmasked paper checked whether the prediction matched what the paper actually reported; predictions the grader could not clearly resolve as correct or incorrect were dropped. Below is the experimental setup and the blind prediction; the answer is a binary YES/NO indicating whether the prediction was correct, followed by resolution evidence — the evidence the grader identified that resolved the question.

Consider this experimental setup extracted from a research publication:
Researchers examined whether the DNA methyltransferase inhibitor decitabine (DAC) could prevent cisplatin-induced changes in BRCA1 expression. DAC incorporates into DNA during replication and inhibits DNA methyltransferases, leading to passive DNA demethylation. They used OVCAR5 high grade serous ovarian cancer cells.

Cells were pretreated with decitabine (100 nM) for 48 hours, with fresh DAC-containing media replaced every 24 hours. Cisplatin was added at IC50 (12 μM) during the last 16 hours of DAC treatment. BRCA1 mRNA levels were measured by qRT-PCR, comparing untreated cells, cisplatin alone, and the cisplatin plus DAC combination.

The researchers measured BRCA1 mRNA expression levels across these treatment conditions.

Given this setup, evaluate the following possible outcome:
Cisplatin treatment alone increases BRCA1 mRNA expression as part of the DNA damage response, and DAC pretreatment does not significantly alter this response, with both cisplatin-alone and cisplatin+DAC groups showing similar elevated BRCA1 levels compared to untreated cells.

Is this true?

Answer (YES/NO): NO